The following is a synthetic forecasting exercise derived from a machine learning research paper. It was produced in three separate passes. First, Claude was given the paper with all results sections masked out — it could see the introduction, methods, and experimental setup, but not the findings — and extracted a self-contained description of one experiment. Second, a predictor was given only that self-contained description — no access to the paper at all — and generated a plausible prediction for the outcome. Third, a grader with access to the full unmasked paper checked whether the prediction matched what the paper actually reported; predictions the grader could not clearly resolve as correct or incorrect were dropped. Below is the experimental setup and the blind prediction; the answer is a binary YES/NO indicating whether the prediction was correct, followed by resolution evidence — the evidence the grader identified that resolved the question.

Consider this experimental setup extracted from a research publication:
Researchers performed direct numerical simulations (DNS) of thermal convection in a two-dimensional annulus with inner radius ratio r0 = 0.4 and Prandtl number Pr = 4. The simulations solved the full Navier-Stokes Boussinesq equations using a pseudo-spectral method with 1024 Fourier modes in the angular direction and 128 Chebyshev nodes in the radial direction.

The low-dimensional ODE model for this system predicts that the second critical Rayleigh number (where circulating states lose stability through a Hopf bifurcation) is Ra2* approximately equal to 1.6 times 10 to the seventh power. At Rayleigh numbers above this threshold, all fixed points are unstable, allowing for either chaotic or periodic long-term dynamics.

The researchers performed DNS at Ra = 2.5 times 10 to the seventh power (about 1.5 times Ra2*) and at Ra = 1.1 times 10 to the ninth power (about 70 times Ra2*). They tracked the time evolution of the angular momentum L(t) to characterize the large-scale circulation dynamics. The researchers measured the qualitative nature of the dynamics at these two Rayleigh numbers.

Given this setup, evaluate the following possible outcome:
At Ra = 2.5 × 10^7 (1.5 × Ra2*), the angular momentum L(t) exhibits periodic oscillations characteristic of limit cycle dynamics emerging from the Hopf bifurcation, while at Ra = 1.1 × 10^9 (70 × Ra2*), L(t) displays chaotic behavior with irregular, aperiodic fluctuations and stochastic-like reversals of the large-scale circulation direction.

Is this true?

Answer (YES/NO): NO